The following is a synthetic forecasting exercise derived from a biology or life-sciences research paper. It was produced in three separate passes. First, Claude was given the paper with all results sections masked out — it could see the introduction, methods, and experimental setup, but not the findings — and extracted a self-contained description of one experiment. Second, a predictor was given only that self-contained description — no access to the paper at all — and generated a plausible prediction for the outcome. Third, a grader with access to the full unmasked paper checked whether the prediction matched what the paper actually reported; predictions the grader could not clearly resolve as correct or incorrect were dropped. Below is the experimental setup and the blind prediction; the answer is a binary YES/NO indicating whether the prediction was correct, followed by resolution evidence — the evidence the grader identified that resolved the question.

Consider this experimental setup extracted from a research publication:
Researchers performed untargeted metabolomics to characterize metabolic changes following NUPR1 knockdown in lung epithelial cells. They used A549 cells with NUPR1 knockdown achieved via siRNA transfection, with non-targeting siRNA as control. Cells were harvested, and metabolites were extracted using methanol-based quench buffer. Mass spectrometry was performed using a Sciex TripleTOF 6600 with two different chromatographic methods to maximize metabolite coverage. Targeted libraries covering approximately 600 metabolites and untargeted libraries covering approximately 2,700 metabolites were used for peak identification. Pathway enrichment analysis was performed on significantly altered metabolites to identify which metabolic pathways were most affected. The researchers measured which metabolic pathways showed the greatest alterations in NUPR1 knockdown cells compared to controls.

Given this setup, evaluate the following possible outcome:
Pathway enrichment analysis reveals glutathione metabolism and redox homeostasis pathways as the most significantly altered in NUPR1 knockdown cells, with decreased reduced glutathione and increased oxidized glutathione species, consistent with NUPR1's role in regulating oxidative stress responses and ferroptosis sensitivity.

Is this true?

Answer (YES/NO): NO